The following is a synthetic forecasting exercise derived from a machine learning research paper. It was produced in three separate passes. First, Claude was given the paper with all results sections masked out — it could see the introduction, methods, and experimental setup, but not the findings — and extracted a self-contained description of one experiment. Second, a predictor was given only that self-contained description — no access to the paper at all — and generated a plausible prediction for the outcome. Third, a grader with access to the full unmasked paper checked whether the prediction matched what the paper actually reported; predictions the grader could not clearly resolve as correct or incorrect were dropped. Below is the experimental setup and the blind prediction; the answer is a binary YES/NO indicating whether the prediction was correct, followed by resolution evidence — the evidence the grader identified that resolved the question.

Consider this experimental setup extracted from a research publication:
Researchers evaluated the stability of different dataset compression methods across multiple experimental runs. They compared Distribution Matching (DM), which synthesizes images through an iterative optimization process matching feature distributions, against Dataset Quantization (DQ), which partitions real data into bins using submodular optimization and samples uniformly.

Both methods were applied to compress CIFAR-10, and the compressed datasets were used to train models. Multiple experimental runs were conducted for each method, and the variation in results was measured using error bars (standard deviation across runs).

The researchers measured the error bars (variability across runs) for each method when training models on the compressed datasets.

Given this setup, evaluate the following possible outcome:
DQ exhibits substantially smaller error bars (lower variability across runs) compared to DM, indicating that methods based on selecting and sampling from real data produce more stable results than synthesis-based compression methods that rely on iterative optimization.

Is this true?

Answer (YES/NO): NO